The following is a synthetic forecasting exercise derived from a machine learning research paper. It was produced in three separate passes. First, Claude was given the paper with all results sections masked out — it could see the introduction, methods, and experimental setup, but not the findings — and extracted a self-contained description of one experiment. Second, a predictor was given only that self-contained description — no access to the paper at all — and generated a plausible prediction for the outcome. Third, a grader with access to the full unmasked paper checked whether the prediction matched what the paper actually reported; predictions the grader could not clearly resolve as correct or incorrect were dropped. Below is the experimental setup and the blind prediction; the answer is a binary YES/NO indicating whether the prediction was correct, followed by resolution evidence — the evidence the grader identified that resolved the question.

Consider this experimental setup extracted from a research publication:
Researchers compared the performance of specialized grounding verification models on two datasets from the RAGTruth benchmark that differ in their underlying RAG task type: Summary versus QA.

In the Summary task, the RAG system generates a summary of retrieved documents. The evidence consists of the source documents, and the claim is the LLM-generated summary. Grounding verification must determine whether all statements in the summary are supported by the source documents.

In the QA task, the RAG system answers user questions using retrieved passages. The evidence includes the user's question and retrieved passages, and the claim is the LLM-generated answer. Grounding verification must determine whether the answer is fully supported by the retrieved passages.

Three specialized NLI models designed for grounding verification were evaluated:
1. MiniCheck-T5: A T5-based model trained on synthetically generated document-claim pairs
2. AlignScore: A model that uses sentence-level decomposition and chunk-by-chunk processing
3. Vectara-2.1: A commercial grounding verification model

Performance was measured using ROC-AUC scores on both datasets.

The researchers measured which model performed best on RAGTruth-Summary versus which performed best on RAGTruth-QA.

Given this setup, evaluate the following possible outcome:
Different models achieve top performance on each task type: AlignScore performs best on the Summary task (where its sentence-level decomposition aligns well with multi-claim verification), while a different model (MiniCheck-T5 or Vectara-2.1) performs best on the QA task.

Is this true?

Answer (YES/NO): NO